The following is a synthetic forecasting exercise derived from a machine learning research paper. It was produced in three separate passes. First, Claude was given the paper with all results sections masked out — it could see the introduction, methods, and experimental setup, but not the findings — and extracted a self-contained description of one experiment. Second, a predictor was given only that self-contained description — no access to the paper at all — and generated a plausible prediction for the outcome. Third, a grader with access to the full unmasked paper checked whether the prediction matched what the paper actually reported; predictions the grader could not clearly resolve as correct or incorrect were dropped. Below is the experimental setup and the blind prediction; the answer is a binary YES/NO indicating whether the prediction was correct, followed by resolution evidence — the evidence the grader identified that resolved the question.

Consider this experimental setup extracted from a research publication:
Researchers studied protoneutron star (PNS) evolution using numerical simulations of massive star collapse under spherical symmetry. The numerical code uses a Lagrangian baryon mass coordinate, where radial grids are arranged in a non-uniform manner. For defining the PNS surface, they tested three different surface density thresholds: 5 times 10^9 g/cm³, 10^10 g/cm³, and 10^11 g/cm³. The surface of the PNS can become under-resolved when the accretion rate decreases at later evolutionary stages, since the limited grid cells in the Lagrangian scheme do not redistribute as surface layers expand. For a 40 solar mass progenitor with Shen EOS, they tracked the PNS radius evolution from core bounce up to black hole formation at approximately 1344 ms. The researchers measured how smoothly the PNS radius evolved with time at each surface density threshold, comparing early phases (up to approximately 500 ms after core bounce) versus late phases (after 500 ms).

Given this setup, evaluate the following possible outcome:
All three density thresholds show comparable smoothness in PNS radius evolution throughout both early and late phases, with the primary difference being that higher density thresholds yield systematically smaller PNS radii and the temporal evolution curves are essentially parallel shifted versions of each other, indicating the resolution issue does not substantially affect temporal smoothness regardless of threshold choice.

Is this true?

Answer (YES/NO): NO